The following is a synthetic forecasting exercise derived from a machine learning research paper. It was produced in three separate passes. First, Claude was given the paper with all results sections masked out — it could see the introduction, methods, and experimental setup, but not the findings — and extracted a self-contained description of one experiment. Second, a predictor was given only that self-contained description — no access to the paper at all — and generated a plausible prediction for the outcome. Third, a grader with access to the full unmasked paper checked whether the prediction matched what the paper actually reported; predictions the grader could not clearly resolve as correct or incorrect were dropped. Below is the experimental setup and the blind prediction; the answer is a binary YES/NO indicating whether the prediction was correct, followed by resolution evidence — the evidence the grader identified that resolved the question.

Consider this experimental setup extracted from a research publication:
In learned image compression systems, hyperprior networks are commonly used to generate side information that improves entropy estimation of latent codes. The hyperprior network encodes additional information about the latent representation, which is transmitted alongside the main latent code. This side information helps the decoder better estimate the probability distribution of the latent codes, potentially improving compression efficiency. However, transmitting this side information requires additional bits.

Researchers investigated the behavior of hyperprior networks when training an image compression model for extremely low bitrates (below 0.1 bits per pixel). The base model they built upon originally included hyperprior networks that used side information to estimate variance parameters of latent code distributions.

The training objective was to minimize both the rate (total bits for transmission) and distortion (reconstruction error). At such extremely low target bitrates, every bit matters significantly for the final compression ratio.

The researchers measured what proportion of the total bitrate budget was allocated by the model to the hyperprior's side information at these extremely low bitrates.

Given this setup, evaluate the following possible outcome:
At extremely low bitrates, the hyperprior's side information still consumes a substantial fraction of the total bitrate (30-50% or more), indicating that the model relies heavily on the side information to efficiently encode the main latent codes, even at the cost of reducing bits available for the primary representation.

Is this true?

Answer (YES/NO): NO